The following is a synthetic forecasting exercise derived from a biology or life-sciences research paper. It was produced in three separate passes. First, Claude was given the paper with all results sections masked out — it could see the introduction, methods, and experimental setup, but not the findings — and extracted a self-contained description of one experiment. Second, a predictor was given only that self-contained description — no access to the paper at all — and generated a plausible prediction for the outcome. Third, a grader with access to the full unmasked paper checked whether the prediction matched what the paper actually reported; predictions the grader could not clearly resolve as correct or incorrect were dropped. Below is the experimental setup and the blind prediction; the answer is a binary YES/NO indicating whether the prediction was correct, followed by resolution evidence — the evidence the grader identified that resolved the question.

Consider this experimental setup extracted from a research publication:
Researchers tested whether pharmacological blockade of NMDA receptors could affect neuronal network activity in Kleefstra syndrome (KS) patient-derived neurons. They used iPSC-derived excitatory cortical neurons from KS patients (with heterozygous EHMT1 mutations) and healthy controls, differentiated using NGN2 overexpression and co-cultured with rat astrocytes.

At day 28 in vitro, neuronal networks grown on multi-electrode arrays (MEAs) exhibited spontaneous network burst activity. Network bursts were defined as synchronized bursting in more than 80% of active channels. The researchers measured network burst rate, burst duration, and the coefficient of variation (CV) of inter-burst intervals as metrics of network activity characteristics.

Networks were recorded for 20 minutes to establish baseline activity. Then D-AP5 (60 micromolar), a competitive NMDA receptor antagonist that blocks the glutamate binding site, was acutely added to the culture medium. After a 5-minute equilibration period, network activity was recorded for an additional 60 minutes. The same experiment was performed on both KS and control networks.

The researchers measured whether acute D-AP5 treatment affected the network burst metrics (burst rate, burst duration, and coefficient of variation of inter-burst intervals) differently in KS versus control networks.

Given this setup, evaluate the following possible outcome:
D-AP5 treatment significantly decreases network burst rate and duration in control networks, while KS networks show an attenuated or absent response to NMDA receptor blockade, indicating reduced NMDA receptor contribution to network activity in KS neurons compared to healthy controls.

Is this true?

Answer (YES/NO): NO